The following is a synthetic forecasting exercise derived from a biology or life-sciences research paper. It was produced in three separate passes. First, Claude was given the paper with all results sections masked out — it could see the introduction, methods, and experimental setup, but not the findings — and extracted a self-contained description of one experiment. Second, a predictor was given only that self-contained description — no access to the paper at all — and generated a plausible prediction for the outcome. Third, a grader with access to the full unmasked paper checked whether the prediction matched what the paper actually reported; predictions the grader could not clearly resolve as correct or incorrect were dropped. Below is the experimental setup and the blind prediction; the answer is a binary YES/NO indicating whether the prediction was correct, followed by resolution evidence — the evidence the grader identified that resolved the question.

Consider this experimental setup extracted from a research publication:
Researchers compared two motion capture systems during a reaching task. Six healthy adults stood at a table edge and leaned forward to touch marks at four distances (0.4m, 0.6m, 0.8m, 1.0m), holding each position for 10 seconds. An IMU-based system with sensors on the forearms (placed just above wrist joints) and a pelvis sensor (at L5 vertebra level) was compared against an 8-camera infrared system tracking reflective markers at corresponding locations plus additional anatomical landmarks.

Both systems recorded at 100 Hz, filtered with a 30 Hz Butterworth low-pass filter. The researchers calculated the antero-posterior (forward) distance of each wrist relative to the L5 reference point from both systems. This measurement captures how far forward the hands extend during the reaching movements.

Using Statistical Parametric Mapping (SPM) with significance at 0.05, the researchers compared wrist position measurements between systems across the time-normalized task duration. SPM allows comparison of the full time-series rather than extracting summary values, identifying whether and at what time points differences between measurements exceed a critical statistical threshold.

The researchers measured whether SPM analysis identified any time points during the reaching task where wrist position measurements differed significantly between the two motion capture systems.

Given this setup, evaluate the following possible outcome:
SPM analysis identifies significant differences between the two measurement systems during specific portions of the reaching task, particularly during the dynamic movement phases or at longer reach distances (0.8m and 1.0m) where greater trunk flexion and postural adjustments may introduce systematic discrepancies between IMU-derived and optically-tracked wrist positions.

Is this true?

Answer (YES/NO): NO